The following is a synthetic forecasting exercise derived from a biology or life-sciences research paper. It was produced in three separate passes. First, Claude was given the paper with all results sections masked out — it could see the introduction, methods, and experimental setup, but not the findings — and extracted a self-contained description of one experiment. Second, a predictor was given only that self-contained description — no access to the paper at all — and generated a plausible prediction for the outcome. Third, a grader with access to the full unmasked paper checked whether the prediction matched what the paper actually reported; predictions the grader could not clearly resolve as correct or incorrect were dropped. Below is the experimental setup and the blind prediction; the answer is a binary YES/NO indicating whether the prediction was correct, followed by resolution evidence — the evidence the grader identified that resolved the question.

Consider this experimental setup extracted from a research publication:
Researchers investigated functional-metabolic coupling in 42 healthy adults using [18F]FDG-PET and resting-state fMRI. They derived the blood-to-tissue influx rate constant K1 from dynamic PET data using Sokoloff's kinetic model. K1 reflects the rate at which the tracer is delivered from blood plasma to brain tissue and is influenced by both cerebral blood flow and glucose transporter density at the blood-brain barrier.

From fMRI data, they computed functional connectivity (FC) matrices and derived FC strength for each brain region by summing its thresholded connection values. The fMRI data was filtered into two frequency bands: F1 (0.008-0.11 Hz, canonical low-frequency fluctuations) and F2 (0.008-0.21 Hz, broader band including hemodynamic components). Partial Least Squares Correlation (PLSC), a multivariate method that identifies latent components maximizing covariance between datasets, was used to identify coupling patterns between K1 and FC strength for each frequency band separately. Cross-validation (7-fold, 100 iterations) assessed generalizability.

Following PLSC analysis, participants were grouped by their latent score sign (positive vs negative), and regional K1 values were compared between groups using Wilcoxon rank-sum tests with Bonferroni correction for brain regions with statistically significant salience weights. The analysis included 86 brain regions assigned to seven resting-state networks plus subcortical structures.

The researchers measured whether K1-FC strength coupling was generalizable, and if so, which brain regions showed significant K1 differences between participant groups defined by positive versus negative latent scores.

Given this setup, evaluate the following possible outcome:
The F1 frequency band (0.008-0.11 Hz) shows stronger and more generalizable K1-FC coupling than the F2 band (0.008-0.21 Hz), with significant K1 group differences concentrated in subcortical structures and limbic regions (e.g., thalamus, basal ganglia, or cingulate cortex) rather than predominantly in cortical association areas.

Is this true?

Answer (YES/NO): NO